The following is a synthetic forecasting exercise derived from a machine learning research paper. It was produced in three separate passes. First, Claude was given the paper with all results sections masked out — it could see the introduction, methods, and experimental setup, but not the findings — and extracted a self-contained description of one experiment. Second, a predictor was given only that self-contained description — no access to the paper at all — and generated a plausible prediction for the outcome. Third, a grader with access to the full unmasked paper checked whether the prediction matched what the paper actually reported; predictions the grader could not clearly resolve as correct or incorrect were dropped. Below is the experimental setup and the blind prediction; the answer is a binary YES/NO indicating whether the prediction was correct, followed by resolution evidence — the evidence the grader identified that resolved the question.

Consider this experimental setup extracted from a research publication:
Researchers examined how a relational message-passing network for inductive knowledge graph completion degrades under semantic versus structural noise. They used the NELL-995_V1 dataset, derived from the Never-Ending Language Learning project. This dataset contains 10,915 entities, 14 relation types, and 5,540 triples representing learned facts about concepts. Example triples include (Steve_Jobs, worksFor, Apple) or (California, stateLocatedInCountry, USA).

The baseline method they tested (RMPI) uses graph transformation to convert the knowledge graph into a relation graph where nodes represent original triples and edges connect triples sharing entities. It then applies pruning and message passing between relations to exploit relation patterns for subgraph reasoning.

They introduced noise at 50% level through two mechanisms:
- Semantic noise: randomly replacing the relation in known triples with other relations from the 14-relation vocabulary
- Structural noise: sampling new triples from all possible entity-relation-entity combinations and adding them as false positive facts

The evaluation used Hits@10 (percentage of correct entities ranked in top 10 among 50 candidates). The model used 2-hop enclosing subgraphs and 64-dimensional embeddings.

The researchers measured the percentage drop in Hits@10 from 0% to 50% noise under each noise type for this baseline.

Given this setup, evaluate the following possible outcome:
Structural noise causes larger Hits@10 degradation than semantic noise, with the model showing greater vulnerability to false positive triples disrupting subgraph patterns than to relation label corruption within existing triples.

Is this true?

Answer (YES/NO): NO